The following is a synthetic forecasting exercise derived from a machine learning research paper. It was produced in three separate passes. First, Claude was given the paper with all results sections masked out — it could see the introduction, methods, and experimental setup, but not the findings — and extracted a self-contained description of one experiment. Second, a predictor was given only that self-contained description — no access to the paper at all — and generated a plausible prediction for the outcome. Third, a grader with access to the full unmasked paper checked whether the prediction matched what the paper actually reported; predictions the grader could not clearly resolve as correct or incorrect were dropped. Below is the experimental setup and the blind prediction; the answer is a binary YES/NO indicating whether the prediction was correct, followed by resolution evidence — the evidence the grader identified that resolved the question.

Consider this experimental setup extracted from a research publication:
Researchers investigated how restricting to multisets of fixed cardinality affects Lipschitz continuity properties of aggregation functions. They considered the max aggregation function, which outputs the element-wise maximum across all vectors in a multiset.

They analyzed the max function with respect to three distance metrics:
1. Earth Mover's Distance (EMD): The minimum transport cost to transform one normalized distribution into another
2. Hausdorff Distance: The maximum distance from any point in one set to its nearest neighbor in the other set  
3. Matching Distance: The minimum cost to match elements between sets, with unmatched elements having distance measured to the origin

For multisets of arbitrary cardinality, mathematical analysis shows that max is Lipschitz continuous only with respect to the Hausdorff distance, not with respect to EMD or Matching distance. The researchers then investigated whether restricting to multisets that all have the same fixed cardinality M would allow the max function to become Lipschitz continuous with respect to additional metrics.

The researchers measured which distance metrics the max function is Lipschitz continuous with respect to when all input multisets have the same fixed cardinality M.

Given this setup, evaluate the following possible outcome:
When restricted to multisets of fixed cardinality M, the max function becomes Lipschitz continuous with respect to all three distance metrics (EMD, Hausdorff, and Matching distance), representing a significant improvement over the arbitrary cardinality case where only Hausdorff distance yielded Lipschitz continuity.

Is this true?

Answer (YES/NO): YES